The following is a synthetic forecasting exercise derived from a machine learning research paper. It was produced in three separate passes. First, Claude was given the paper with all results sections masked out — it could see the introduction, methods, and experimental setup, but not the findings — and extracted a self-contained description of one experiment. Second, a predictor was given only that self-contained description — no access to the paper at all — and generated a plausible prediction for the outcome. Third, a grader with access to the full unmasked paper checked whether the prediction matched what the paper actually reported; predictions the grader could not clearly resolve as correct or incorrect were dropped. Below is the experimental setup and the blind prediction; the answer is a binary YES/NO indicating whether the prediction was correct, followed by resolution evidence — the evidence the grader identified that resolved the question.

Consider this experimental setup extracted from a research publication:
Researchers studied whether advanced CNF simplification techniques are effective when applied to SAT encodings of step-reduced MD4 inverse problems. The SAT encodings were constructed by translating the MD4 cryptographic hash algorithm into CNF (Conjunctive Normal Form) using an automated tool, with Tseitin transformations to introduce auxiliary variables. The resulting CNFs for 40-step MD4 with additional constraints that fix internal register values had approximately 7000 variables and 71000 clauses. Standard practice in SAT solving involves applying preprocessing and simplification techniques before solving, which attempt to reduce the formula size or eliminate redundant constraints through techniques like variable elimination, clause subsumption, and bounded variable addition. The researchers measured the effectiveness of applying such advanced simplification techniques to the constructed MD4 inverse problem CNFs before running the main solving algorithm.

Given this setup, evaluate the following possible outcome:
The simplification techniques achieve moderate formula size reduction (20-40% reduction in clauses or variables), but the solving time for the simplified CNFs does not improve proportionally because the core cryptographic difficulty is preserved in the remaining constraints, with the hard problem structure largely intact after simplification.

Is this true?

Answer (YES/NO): NO